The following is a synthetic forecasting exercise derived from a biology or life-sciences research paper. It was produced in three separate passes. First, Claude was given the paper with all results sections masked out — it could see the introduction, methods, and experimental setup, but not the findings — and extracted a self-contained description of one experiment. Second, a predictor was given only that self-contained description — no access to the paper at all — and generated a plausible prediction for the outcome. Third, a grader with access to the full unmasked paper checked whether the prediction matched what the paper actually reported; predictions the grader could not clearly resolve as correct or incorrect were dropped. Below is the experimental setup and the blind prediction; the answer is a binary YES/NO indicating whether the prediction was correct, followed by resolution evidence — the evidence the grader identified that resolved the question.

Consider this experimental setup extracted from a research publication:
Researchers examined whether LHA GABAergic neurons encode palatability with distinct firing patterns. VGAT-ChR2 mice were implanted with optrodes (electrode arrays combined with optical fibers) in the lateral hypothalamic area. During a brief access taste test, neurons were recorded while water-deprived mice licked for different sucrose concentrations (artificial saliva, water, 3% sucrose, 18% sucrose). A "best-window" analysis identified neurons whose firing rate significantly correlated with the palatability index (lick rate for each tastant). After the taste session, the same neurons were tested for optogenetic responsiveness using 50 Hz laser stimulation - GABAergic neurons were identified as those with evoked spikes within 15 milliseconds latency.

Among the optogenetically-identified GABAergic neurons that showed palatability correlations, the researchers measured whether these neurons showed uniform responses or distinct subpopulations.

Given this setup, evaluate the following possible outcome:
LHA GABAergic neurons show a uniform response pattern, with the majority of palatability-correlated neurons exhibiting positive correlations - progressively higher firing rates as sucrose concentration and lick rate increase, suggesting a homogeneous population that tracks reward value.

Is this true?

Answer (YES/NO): NO